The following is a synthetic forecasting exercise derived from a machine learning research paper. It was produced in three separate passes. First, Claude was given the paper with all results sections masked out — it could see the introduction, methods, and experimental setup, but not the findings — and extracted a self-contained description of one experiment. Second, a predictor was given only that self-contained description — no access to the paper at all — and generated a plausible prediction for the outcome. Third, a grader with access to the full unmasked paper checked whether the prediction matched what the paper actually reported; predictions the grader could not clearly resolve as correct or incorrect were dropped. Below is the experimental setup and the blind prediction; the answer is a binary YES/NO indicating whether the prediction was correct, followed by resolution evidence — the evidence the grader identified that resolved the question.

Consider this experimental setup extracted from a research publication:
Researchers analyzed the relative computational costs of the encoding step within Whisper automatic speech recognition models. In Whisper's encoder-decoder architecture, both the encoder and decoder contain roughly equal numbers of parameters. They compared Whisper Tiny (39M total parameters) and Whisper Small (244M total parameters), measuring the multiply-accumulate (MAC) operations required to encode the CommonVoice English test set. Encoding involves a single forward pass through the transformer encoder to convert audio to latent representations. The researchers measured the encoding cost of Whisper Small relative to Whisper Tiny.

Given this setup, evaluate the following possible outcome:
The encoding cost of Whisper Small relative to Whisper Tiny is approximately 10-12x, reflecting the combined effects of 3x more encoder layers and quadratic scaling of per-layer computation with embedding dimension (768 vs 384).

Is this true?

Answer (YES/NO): NO